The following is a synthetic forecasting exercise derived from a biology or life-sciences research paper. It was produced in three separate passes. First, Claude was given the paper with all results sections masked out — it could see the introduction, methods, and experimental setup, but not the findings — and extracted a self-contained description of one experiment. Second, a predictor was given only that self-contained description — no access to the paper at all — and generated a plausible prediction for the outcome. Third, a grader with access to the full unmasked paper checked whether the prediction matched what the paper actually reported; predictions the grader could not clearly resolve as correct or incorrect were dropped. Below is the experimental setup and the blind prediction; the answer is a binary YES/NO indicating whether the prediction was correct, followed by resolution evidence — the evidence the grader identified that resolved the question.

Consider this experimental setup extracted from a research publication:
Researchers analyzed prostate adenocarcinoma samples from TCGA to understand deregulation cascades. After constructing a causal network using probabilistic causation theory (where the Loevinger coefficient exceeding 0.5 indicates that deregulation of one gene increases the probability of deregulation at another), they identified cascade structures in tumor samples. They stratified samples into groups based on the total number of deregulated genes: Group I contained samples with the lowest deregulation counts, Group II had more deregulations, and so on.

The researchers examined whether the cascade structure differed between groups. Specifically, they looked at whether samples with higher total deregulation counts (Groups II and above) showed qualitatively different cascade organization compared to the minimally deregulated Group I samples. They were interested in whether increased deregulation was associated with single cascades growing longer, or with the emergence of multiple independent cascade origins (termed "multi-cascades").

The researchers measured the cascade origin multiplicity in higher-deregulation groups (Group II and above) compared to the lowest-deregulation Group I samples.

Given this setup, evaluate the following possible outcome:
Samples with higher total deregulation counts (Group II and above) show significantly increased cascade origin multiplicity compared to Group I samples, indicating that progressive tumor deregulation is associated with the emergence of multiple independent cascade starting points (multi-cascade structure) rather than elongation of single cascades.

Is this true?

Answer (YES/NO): YES